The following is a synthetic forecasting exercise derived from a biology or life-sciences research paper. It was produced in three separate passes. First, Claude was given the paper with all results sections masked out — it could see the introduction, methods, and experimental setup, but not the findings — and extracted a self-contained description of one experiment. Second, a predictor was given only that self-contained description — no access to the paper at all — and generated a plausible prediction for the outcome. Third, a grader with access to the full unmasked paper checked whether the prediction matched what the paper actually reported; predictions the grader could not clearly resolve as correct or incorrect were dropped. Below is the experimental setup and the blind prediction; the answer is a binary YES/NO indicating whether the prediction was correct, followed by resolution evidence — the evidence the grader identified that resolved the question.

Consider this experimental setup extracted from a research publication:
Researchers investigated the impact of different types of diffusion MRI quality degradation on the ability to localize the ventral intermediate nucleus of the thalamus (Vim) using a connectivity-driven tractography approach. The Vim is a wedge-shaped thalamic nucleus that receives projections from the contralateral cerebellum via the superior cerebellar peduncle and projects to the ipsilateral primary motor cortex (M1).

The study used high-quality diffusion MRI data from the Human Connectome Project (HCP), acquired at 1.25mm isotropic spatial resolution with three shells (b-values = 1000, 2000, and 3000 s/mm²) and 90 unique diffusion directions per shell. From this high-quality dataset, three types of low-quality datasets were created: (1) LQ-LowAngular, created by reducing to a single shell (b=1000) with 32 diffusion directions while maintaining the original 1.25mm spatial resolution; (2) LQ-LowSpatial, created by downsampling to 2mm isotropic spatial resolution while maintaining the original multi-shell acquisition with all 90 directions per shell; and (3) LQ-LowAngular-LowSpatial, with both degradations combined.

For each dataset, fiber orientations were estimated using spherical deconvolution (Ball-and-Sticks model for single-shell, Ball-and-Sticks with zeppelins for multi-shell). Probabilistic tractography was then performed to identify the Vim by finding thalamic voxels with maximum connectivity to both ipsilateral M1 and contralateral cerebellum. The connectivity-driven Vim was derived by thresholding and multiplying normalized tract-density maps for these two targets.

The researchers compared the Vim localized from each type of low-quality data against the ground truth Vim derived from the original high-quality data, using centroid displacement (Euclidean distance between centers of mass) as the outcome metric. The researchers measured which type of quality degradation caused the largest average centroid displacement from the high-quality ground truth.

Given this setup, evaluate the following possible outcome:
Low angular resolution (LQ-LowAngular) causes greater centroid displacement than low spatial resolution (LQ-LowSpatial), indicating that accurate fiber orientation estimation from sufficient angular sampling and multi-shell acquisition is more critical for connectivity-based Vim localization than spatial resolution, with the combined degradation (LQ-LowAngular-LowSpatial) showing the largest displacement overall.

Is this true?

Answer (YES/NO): YES